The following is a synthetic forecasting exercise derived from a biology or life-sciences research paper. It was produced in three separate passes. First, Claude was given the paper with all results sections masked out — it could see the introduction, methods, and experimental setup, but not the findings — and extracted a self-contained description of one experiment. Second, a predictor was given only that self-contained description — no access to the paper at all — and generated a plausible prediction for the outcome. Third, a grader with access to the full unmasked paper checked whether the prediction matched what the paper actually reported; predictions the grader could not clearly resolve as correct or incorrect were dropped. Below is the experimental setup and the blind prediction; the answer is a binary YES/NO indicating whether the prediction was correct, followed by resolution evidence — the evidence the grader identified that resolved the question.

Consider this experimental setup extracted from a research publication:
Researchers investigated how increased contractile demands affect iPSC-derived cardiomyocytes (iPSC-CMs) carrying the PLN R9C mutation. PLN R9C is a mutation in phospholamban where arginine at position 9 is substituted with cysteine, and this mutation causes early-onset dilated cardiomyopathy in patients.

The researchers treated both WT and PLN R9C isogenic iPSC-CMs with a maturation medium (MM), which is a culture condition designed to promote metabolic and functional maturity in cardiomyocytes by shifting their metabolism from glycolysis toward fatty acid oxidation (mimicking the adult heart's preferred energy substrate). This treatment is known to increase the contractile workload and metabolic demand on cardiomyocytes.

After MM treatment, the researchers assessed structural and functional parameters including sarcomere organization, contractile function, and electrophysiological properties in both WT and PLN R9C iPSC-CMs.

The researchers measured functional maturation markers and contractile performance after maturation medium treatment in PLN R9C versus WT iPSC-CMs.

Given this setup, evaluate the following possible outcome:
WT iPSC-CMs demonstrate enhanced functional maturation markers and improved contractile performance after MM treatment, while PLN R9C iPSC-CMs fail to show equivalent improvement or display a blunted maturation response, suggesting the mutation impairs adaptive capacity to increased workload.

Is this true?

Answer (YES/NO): YES